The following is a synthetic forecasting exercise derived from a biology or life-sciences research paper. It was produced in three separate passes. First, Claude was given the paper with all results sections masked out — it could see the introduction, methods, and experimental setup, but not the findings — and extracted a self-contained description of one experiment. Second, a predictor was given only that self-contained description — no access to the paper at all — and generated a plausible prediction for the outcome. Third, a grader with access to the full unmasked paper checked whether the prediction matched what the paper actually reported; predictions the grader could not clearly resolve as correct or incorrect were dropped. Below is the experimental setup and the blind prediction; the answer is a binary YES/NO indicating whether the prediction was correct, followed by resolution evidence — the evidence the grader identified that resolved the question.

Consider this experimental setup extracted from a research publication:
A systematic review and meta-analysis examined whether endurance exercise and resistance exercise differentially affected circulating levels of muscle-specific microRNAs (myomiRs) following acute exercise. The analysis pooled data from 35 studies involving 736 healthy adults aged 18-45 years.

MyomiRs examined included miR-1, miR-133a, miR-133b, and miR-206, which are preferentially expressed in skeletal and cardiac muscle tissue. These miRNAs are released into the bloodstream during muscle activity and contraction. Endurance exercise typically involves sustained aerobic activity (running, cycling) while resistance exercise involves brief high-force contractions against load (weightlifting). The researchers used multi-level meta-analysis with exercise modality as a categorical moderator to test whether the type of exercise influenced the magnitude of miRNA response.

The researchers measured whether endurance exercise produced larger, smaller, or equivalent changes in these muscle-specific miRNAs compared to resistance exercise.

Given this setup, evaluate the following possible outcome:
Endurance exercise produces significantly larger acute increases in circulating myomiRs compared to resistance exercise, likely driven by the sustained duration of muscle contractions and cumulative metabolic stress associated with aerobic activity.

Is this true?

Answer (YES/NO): NO